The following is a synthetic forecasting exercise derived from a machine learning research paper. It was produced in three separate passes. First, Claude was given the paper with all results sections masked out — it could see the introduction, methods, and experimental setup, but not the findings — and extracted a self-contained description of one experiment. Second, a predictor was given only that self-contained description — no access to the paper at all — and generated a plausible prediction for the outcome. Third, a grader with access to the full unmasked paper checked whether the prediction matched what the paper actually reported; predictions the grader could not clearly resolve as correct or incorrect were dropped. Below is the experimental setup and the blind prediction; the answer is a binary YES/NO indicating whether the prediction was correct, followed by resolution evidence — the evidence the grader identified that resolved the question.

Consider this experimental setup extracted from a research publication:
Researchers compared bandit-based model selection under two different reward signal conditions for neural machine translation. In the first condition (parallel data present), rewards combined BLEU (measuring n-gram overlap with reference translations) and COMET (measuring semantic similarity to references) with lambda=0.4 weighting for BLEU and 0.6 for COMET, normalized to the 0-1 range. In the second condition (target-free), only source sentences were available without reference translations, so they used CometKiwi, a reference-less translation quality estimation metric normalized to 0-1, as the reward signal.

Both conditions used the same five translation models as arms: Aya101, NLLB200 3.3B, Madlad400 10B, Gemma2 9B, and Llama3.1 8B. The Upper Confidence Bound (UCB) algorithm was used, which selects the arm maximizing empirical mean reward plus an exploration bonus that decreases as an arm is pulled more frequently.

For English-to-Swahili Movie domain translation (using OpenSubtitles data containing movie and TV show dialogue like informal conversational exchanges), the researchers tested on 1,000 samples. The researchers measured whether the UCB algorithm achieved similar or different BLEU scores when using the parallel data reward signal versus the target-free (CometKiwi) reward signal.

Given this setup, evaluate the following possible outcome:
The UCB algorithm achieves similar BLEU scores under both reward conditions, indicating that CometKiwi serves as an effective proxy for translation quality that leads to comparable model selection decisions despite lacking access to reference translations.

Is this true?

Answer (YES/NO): YES